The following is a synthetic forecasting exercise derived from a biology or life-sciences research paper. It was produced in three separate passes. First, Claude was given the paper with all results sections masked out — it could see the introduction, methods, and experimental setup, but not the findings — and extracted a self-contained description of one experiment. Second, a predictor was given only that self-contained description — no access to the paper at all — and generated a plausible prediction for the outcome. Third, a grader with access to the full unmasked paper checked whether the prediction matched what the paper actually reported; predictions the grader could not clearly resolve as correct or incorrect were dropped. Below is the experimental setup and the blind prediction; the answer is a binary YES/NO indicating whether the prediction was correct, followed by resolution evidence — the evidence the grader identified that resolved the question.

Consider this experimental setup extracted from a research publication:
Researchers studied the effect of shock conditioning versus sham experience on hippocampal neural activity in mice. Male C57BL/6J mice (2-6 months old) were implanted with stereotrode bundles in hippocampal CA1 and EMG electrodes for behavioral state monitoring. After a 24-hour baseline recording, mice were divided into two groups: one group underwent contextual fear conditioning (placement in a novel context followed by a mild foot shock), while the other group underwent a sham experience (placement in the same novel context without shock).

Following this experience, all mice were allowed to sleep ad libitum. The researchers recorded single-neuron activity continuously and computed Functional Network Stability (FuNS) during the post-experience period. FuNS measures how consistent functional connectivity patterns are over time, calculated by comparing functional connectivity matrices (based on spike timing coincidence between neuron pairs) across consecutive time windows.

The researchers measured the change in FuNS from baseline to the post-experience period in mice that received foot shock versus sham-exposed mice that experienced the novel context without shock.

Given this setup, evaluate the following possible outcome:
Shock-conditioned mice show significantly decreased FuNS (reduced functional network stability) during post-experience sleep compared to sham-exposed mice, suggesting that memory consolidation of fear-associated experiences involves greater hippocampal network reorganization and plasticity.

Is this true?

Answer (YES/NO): NO